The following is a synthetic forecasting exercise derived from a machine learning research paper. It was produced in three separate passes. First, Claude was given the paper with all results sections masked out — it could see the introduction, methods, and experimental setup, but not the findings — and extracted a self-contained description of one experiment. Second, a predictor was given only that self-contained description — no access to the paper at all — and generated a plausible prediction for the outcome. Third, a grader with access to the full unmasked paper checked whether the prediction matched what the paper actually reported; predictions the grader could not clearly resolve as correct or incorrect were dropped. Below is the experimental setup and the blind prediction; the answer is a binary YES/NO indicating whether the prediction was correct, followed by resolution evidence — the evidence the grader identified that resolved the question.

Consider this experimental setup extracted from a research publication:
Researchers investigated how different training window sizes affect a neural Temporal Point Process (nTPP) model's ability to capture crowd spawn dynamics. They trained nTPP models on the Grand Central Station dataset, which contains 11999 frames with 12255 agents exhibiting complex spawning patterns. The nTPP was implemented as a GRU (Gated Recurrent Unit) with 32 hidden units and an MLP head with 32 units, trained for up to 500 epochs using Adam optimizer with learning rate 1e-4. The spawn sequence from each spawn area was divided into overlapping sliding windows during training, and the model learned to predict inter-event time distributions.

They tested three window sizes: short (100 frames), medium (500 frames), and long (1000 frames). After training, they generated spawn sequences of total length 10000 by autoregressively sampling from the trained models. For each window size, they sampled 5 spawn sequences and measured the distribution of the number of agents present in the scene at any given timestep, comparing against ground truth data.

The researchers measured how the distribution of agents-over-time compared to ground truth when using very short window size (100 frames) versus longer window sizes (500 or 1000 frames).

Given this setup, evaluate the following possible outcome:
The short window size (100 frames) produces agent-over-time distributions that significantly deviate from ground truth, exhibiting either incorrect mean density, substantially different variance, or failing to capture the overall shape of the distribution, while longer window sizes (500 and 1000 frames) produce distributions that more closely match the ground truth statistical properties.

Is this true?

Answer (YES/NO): YES